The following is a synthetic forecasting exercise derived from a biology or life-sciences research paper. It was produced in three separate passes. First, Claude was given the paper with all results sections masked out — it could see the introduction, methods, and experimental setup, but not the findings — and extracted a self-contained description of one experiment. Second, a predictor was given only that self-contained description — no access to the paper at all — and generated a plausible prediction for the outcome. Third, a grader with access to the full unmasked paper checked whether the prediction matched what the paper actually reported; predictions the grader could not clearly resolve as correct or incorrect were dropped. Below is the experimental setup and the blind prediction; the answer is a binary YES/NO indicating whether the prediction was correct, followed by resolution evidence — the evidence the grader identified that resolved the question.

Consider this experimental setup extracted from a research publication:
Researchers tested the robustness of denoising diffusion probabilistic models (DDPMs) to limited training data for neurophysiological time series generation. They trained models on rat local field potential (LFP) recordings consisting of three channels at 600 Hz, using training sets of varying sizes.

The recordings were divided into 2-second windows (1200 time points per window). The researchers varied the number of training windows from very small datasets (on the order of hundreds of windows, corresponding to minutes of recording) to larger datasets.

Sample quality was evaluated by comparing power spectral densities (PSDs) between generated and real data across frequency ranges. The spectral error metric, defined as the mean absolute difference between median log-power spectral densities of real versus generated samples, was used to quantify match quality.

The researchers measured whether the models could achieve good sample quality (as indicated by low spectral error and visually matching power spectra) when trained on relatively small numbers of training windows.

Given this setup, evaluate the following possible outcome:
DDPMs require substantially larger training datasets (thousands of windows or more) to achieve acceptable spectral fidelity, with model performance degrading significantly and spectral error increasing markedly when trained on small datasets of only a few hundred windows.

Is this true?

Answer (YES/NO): NO